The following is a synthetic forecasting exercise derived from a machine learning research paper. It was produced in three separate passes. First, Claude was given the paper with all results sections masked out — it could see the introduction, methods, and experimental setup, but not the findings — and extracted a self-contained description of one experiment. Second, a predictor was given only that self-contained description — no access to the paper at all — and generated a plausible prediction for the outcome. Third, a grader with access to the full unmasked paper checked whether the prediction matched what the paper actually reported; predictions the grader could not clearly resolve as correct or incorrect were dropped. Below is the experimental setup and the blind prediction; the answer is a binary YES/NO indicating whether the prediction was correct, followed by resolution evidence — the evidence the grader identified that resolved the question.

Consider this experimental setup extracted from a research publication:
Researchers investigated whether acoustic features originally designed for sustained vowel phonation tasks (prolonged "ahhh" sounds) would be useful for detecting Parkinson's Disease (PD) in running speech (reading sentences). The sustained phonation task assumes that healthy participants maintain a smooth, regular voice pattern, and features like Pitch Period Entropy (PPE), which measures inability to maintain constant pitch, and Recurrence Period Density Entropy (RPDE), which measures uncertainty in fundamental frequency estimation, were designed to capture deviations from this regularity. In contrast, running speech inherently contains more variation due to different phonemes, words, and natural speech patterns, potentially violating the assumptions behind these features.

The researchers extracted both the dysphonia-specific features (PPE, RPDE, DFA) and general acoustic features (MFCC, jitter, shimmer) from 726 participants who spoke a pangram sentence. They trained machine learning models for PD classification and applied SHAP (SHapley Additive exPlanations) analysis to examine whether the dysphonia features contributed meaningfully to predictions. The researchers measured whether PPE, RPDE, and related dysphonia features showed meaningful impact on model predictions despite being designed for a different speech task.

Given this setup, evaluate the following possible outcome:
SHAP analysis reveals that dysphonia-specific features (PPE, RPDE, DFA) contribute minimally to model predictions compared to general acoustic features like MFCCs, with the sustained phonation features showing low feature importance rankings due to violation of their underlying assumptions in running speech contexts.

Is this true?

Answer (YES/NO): NO